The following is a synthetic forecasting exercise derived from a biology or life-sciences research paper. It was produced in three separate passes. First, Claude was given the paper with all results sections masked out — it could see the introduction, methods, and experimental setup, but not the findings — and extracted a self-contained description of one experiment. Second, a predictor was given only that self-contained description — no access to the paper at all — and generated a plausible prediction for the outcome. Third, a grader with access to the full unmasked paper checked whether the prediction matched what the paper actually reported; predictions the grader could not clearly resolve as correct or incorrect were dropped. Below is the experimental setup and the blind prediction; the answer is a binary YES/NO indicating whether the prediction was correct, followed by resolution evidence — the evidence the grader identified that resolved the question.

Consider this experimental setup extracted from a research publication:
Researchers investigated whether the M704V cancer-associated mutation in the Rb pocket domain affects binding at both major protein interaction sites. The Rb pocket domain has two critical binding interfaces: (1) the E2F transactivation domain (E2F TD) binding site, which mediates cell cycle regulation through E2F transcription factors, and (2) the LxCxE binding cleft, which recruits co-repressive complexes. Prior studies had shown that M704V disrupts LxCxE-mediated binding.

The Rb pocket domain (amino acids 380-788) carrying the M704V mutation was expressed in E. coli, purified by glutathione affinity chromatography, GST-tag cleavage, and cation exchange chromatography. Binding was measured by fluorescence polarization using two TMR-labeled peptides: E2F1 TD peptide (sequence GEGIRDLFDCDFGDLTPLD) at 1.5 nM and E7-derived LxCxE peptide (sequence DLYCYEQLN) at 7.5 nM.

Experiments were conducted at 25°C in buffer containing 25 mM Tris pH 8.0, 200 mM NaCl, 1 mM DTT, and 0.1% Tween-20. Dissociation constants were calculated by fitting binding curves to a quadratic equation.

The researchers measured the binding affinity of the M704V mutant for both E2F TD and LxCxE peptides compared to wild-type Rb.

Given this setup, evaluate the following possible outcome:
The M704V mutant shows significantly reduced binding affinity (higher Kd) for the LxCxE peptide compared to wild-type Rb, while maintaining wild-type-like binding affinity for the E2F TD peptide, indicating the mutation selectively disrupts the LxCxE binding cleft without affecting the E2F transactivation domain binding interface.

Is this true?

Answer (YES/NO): NO